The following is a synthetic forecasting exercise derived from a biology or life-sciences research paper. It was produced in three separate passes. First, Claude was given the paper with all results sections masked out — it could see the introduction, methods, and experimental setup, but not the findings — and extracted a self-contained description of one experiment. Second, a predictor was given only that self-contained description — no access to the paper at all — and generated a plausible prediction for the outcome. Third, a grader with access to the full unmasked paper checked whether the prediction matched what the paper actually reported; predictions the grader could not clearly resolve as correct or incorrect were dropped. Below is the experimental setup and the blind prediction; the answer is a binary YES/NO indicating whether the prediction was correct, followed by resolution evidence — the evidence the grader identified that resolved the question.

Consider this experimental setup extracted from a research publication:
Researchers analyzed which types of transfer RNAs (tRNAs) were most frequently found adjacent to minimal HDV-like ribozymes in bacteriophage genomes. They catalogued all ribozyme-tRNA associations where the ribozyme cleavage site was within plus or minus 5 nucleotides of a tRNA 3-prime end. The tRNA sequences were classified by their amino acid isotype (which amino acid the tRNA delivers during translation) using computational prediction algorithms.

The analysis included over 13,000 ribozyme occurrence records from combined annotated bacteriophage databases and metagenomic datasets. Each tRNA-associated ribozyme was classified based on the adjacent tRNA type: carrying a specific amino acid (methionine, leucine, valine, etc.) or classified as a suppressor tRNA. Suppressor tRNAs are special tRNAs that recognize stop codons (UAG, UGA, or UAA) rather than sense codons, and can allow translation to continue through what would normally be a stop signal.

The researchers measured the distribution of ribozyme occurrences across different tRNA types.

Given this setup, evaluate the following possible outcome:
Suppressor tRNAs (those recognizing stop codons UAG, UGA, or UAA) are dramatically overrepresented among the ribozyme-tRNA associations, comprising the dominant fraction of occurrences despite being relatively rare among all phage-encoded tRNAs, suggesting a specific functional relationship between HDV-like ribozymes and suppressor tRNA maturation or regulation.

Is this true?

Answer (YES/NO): NO